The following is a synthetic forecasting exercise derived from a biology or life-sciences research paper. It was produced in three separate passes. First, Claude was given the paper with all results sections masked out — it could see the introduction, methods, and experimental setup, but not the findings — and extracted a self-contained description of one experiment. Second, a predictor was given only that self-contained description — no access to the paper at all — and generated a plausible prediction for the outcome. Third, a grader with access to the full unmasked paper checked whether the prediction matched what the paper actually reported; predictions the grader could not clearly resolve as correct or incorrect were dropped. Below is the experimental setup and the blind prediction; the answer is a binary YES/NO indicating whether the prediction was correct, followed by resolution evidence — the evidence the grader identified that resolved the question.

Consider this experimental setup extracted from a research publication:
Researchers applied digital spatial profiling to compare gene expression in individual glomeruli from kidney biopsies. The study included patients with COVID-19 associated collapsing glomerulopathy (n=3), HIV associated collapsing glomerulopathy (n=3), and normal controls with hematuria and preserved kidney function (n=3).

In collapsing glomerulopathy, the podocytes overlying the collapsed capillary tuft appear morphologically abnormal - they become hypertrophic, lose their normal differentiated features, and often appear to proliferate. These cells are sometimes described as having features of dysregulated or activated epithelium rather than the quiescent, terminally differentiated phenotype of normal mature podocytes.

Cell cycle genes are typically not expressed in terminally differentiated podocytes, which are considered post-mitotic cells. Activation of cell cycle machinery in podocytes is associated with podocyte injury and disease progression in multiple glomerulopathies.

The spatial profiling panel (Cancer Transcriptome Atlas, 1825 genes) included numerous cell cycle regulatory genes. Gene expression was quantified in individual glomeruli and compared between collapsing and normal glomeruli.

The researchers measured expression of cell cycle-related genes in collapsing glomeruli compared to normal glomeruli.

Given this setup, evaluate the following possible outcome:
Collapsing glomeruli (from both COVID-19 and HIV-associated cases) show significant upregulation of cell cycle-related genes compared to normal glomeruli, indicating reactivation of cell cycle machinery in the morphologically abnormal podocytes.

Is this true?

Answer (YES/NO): YES